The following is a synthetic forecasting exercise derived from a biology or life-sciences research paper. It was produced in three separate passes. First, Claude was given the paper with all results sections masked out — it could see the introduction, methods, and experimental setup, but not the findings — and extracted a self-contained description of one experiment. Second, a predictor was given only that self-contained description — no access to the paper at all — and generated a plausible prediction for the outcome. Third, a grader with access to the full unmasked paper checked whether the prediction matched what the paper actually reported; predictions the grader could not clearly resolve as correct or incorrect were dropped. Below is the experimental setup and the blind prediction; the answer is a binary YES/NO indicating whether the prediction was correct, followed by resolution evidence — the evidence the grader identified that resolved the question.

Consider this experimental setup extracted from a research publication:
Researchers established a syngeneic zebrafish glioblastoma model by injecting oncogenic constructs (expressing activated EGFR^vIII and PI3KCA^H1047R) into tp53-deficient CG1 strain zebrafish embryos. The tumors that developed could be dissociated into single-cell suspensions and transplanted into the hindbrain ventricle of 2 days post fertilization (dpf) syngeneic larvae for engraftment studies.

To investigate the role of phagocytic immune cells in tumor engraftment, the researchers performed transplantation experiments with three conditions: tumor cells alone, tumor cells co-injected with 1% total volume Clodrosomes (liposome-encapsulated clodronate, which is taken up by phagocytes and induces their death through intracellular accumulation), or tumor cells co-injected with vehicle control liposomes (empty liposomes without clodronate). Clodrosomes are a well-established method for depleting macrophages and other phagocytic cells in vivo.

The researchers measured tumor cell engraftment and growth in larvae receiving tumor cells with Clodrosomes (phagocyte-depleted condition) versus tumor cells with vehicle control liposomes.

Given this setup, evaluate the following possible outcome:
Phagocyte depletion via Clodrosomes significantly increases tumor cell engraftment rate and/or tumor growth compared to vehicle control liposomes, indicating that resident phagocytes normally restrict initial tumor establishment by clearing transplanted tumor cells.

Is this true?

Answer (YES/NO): YES